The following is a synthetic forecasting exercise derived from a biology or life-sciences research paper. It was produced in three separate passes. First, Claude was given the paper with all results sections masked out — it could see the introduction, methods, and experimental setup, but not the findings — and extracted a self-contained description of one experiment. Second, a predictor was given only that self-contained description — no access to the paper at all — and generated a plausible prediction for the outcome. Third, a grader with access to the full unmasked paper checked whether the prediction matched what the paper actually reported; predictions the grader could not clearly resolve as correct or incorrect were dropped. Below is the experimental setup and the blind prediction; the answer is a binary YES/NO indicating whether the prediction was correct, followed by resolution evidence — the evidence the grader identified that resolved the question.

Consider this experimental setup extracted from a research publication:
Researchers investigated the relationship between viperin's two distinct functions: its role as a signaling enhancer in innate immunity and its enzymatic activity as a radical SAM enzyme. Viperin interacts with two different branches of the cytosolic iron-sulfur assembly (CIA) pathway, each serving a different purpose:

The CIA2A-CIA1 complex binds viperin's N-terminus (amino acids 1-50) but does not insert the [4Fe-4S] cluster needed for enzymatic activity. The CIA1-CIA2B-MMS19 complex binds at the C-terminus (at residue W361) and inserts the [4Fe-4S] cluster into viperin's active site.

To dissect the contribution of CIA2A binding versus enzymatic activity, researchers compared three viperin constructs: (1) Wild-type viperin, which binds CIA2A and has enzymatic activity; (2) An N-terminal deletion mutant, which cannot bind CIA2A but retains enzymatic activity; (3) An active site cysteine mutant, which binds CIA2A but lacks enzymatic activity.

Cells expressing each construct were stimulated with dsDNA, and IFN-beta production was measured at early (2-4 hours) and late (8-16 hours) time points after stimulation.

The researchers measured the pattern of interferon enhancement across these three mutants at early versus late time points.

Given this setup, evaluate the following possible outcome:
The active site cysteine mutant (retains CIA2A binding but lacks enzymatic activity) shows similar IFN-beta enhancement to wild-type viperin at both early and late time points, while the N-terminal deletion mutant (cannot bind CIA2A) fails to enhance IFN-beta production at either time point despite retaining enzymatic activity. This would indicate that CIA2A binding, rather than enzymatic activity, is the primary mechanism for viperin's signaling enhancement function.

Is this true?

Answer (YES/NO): NO